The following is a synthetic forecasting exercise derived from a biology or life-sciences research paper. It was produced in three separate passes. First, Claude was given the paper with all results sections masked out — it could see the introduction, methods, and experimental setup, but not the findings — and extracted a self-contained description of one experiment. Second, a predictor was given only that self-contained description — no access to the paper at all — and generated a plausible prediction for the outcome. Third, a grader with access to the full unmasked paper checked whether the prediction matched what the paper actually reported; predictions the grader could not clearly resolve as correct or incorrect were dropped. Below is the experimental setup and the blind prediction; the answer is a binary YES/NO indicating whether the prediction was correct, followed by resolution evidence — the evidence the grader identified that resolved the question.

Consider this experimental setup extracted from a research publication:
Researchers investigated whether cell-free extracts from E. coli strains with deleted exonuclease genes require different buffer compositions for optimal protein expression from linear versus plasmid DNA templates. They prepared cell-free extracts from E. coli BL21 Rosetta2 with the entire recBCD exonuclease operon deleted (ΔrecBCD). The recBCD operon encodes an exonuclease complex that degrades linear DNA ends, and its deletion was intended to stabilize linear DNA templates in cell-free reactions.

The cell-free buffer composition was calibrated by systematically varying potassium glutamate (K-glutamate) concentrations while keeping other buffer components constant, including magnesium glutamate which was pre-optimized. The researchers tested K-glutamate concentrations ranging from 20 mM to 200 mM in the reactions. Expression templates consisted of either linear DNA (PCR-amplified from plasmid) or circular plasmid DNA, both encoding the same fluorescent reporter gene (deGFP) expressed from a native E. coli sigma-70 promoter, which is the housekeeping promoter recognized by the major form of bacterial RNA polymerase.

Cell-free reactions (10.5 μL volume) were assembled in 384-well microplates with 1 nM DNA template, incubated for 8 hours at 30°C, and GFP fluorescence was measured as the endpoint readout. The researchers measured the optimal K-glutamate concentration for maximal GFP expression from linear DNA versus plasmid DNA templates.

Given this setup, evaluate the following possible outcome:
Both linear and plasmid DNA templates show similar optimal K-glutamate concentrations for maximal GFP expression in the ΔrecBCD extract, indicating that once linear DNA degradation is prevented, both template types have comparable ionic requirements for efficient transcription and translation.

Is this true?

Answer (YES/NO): NO